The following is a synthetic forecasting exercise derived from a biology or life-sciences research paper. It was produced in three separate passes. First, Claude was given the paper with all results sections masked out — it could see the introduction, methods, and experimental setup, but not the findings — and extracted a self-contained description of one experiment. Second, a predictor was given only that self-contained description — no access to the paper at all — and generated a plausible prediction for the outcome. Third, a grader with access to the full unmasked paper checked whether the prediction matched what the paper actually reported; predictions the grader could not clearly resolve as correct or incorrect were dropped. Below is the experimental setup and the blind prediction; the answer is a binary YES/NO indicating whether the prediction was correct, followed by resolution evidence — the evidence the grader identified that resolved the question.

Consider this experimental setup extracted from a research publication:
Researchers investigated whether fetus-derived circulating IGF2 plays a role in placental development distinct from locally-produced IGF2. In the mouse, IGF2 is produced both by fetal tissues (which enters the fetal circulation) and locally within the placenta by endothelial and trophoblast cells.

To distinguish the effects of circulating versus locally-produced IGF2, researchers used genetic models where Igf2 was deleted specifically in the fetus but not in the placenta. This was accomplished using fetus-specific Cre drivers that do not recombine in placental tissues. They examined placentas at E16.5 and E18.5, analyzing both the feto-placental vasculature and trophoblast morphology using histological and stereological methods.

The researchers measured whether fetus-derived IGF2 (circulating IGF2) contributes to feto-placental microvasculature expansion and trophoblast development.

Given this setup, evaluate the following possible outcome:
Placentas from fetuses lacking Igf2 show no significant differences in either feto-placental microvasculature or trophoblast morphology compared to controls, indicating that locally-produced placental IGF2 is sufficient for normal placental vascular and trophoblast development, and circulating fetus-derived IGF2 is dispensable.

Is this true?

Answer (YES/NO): NO